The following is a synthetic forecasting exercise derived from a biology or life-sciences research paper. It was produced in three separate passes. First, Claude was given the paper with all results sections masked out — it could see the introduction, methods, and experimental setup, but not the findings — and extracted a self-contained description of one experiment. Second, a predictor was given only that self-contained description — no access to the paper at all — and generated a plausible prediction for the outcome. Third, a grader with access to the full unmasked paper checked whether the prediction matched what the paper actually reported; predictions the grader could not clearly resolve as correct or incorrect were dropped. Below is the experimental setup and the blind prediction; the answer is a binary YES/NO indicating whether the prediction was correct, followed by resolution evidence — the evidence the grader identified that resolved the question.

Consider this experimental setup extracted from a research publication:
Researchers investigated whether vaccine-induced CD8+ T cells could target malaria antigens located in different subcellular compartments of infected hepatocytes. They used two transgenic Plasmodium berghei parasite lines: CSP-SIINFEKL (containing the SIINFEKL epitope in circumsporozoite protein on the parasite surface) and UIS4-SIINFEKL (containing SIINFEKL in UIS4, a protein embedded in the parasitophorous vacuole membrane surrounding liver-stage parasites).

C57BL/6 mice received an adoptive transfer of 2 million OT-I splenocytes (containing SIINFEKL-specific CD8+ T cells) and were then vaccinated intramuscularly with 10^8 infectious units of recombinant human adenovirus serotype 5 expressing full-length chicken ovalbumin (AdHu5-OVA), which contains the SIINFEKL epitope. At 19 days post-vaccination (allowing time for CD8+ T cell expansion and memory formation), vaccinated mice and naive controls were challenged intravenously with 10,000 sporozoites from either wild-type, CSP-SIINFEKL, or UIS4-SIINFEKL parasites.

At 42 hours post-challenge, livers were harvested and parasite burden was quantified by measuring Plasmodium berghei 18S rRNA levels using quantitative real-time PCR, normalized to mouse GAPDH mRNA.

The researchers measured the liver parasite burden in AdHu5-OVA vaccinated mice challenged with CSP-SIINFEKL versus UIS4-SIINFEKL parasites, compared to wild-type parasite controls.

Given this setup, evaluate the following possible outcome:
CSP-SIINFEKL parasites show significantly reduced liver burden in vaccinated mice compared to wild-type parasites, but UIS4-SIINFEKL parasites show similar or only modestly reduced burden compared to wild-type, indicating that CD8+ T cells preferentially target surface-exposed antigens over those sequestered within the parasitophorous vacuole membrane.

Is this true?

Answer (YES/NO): NO